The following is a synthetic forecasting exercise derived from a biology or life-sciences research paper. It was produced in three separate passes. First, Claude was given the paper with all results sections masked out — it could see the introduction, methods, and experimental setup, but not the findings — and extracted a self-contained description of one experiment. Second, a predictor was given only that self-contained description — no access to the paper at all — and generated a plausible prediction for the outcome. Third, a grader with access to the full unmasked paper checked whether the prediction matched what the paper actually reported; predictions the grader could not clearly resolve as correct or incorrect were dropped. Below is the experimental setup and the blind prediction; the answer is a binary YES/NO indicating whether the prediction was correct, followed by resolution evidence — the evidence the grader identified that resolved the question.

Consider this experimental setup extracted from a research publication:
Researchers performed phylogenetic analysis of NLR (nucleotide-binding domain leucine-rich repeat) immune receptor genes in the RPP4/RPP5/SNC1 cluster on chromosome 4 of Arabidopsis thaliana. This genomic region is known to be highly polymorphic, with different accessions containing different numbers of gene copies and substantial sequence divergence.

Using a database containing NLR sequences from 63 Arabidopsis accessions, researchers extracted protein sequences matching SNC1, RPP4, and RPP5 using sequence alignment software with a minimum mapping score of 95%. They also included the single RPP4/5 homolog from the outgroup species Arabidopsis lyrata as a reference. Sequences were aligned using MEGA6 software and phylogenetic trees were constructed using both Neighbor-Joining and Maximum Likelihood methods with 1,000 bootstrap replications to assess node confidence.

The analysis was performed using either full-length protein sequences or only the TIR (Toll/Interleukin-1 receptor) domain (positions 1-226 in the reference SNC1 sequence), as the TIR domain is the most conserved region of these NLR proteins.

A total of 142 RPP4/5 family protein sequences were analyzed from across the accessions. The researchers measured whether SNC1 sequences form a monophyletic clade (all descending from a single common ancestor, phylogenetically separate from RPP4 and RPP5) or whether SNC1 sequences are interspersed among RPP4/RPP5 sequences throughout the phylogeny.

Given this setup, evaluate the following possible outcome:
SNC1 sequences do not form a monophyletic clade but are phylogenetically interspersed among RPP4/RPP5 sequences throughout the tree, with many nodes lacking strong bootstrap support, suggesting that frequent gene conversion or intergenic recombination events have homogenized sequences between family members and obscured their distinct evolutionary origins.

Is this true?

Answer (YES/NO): NO